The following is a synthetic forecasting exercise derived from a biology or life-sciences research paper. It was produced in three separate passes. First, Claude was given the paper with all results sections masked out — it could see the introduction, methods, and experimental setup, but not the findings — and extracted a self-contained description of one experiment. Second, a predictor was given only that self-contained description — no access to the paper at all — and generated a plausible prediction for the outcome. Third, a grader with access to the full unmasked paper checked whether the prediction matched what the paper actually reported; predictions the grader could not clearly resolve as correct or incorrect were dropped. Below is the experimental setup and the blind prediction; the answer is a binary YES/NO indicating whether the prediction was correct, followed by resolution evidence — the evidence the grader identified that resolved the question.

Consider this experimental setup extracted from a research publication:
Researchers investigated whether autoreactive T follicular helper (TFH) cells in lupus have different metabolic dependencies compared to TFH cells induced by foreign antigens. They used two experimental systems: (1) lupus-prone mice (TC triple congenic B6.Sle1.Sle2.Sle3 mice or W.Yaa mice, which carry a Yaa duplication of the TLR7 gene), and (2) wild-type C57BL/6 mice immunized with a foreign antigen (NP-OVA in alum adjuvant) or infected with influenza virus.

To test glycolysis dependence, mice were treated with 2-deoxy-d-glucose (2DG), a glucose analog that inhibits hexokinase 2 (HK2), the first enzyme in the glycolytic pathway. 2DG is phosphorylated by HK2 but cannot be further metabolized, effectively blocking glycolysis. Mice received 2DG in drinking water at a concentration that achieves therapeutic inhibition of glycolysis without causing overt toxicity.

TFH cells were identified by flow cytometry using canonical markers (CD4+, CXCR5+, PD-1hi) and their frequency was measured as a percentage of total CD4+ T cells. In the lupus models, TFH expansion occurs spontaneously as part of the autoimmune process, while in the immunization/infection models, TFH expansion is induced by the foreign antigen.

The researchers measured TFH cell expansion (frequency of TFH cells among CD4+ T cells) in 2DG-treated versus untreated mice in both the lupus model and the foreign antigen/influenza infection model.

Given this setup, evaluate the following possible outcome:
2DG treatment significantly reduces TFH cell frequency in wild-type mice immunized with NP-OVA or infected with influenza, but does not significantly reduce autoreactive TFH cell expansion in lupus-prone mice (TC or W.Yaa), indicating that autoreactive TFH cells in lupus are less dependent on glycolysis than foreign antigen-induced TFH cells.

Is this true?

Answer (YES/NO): NO